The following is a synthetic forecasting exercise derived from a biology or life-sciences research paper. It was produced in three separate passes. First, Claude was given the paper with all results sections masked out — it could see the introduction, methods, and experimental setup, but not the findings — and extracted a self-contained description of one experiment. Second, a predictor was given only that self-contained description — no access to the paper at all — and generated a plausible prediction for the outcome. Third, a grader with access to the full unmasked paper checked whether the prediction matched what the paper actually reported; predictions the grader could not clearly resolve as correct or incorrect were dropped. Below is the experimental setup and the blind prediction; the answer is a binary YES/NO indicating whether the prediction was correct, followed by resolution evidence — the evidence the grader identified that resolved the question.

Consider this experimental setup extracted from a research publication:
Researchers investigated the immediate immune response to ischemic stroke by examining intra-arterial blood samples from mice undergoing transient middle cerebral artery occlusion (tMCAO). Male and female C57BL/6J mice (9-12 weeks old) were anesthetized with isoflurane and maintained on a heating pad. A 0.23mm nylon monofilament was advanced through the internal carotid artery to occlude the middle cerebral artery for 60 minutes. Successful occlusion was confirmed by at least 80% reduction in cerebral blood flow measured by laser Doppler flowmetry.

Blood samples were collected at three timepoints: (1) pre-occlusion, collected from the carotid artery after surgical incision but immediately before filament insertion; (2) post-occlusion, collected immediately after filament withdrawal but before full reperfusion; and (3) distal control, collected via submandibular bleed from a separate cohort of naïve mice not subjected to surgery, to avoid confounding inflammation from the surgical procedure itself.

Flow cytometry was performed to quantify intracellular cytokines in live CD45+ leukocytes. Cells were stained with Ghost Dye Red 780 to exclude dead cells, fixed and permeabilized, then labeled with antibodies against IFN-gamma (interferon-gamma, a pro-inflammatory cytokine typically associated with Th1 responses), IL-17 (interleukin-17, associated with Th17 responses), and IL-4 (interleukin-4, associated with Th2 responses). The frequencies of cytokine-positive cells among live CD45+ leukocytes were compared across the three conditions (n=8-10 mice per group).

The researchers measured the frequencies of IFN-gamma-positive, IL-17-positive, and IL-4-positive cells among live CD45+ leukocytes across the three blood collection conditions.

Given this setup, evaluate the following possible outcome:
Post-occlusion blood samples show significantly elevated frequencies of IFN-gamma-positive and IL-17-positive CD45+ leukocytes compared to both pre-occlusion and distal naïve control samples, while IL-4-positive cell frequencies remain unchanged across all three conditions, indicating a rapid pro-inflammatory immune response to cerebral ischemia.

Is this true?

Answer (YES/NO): NO